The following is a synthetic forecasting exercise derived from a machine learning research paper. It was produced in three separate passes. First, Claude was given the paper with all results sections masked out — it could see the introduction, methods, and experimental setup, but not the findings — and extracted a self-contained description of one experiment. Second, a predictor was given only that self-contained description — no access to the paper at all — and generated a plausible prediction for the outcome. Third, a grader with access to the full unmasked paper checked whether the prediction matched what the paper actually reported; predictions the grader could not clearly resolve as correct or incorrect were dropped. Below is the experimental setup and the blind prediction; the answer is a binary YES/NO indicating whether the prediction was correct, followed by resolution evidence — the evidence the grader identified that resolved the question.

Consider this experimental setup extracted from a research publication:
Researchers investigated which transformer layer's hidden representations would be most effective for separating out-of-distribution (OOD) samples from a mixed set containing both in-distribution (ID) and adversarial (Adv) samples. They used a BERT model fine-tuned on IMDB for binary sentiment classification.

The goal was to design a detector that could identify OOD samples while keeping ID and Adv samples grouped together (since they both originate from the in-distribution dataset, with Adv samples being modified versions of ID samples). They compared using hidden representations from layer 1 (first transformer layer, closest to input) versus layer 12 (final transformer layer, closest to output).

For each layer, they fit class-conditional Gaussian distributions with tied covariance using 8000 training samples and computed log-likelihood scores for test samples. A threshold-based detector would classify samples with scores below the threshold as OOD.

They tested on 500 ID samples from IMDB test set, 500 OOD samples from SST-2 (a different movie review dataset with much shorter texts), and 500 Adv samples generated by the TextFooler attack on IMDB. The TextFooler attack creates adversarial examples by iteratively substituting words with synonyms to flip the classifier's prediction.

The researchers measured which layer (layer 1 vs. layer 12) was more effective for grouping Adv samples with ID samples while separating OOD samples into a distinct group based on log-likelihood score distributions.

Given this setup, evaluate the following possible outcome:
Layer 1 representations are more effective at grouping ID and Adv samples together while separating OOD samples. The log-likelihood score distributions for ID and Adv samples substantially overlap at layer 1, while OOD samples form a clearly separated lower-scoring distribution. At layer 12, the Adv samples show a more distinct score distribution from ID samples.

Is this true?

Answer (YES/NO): YES